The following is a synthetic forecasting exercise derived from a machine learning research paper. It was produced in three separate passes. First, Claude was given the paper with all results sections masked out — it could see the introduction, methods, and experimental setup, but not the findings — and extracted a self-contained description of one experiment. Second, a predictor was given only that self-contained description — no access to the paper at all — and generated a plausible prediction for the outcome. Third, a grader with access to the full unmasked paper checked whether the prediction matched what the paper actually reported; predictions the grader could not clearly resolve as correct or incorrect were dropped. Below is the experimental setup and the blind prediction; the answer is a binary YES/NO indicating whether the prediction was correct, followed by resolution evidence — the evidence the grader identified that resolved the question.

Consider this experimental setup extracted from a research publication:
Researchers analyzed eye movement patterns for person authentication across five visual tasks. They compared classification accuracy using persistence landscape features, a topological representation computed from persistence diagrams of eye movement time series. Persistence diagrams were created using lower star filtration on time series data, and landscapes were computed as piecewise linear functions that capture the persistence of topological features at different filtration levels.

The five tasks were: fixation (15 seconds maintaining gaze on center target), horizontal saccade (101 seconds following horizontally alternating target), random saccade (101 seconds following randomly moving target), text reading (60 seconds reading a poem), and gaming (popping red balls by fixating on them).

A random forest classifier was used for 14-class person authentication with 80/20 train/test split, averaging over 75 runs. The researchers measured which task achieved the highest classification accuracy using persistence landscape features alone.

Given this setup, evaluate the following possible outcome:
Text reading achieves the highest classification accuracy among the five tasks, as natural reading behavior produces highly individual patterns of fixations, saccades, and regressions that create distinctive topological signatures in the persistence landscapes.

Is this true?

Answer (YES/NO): NO